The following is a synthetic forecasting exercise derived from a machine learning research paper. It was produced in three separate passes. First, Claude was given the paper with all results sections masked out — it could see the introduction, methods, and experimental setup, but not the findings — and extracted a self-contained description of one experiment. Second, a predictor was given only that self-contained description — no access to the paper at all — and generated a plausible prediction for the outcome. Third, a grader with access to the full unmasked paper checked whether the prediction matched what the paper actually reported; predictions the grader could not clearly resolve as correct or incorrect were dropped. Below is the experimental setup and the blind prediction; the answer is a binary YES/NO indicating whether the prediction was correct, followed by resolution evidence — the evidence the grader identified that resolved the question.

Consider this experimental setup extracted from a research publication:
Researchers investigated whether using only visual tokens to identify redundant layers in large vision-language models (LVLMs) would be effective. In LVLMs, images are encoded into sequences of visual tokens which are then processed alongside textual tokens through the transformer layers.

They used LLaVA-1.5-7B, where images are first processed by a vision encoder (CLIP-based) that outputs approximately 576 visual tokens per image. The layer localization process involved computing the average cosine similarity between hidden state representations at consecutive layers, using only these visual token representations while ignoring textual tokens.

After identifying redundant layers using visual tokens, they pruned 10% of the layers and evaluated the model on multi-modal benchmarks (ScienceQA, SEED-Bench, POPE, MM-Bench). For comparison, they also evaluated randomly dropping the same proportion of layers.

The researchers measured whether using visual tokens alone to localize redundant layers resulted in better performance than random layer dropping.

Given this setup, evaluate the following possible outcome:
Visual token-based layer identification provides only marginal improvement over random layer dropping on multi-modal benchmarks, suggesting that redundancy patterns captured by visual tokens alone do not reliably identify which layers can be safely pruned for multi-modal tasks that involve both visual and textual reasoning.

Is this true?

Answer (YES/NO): NO